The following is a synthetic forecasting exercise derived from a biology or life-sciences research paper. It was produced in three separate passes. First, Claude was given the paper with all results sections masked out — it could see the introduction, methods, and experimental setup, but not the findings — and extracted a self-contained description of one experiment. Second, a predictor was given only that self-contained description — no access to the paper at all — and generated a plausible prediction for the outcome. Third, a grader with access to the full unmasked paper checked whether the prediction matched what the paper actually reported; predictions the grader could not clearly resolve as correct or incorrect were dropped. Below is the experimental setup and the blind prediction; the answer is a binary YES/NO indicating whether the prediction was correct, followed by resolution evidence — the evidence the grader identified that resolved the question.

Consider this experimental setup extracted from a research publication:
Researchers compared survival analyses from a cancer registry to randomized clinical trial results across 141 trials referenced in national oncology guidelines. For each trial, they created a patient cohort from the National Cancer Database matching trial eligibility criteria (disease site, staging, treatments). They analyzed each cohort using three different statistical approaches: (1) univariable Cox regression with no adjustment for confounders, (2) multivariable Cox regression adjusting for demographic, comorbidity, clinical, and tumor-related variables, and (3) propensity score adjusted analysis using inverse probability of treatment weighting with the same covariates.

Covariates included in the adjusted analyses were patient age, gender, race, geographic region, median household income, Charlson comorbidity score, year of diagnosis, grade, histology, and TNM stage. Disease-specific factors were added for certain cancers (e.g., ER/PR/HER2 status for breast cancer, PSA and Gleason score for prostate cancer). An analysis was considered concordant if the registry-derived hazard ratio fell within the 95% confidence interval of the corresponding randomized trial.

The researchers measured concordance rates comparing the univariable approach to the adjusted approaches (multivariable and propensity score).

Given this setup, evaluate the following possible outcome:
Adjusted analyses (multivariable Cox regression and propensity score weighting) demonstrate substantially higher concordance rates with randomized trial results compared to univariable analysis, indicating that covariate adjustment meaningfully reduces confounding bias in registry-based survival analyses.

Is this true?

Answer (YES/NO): NO